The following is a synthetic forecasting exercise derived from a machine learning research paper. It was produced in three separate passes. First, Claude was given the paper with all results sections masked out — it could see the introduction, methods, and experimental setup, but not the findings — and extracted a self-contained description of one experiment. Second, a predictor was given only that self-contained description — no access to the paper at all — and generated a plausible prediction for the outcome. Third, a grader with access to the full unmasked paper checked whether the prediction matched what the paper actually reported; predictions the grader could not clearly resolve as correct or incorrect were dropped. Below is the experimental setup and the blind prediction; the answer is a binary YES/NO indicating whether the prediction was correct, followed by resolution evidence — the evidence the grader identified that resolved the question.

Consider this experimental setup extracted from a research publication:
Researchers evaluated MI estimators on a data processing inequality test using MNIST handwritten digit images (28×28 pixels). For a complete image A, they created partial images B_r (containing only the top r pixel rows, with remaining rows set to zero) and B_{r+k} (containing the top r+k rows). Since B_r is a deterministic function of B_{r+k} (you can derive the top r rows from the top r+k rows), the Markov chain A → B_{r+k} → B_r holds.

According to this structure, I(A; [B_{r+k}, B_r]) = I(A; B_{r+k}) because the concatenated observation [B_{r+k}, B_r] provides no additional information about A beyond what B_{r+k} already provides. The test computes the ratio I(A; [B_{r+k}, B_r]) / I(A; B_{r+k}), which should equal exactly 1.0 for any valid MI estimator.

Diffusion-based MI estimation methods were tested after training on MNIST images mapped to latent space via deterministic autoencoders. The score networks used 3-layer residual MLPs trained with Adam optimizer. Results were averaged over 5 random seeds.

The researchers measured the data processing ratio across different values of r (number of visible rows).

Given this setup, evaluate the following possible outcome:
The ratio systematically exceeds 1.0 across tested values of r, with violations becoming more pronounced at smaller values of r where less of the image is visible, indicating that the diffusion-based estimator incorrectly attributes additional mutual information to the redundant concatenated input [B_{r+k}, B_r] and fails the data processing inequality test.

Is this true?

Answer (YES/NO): NO